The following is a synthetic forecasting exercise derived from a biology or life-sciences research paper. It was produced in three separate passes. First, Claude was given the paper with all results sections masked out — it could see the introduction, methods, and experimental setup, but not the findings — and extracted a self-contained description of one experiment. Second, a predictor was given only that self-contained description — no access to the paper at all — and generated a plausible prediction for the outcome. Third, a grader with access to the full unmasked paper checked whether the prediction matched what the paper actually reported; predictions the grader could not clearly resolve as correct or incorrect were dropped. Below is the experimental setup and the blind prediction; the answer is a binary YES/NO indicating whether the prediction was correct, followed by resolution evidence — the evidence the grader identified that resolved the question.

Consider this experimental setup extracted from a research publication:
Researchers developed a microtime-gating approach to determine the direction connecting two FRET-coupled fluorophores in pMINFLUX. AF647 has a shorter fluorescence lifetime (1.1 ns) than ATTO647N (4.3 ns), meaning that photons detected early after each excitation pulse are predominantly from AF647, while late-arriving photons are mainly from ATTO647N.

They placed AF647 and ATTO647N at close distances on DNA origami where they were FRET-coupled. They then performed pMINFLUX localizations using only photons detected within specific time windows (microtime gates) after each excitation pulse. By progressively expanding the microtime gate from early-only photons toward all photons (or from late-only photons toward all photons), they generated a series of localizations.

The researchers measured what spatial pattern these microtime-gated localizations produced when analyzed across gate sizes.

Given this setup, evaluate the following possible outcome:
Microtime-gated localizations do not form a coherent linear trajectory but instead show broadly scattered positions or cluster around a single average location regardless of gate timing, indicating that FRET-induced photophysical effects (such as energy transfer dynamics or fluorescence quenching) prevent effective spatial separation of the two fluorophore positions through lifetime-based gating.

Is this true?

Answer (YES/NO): NO